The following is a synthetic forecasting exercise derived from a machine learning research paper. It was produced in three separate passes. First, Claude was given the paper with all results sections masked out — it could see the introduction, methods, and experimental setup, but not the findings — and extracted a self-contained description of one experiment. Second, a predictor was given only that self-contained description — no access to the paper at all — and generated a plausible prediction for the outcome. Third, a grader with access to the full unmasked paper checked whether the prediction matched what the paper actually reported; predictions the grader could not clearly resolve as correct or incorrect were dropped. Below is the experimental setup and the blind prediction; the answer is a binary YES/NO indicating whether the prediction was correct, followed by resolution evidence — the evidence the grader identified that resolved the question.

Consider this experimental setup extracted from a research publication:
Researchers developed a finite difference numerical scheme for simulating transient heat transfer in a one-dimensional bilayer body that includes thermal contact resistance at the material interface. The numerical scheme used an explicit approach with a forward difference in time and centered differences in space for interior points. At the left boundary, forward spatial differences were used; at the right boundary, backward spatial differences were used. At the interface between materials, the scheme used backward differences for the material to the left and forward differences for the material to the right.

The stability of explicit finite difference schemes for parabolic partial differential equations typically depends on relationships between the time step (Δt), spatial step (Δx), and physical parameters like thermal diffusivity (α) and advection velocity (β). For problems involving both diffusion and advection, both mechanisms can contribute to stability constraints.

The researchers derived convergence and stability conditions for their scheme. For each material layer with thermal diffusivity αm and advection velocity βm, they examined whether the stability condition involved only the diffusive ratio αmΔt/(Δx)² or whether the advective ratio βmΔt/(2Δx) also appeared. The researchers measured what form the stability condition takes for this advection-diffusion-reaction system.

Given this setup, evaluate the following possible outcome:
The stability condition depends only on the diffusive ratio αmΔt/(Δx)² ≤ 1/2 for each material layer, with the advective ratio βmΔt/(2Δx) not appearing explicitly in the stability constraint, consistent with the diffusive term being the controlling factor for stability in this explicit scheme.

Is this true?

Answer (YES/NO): NO